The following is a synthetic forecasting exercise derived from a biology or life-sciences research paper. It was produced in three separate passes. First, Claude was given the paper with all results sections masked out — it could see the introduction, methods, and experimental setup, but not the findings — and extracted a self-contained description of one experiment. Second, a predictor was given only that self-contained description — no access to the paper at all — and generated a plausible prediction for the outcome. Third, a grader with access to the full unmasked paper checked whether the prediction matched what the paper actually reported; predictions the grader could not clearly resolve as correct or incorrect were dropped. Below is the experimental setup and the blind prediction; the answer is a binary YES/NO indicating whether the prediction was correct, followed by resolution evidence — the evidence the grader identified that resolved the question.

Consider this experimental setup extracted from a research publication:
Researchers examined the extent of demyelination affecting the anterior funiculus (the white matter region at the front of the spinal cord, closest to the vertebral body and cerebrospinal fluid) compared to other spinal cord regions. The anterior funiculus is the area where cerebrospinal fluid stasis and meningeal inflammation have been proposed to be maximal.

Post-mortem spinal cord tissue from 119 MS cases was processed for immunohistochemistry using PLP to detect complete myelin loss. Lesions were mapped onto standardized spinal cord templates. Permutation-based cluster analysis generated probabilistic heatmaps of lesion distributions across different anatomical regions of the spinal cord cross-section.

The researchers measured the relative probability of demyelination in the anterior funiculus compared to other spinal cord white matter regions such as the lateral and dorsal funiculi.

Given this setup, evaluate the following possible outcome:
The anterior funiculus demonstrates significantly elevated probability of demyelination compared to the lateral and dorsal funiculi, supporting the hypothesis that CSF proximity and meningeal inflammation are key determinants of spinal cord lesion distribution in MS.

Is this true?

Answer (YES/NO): NO